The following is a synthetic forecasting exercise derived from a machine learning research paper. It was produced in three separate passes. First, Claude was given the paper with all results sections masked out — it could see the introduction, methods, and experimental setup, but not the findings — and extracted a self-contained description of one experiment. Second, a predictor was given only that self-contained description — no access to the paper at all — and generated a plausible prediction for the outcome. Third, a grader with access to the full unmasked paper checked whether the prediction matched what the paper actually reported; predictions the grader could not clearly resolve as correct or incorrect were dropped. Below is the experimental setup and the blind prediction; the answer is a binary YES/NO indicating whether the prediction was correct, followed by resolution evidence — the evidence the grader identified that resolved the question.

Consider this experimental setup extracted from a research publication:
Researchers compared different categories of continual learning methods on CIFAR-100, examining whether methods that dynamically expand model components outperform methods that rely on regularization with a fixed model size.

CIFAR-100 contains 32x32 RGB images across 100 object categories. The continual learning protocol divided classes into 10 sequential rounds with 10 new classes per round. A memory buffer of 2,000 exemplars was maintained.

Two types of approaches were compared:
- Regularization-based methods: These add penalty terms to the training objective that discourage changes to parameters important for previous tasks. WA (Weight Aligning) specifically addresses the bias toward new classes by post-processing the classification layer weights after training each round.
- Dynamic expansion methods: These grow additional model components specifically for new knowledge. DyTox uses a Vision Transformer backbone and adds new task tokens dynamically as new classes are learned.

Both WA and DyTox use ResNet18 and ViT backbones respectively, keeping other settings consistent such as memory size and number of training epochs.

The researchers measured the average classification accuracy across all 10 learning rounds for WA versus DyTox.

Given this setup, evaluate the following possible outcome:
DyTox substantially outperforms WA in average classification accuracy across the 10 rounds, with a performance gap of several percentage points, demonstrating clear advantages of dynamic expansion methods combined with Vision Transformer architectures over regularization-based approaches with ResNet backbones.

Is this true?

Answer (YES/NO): YES